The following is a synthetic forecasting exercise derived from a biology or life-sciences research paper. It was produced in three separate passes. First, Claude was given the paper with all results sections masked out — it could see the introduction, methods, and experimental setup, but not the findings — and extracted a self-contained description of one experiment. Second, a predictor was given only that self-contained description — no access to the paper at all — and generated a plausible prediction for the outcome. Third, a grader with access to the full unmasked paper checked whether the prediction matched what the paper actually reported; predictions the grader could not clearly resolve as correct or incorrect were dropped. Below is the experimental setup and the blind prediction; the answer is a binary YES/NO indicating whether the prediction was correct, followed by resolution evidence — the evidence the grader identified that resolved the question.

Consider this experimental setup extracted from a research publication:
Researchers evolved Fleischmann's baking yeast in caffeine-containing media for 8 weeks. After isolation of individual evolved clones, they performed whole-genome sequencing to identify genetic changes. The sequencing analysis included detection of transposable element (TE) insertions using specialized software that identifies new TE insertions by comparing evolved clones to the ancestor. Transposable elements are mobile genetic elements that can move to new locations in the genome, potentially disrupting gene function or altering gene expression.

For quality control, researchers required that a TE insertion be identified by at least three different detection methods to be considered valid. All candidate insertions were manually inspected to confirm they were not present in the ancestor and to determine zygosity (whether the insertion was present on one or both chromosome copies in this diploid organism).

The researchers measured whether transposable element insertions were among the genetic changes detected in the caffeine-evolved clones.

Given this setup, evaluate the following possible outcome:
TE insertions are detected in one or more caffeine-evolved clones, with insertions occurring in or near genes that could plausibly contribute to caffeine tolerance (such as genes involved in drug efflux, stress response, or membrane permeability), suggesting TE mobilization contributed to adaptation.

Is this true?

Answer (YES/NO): YES